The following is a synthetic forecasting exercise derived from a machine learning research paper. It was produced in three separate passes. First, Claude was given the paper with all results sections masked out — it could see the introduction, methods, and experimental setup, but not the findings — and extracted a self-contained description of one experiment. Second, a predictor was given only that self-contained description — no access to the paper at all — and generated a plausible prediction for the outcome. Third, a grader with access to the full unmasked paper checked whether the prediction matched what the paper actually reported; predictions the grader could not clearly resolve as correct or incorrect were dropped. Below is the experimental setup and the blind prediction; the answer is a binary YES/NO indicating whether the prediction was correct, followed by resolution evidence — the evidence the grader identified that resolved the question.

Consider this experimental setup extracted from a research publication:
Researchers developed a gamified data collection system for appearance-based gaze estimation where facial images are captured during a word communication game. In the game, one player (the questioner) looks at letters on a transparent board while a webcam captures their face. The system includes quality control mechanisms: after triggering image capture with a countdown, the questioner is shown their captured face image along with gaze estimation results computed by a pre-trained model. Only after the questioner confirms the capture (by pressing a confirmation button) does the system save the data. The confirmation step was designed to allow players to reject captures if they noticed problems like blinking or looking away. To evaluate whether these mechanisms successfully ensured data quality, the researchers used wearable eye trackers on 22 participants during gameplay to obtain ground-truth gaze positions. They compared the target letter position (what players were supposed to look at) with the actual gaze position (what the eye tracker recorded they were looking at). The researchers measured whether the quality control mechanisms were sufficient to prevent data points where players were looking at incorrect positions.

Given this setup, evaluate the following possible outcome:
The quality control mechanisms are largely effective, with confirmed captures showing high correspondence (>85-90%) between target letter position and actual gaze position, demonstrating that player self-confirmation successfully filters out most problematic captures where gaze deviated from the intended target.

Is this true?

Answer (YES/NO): NO